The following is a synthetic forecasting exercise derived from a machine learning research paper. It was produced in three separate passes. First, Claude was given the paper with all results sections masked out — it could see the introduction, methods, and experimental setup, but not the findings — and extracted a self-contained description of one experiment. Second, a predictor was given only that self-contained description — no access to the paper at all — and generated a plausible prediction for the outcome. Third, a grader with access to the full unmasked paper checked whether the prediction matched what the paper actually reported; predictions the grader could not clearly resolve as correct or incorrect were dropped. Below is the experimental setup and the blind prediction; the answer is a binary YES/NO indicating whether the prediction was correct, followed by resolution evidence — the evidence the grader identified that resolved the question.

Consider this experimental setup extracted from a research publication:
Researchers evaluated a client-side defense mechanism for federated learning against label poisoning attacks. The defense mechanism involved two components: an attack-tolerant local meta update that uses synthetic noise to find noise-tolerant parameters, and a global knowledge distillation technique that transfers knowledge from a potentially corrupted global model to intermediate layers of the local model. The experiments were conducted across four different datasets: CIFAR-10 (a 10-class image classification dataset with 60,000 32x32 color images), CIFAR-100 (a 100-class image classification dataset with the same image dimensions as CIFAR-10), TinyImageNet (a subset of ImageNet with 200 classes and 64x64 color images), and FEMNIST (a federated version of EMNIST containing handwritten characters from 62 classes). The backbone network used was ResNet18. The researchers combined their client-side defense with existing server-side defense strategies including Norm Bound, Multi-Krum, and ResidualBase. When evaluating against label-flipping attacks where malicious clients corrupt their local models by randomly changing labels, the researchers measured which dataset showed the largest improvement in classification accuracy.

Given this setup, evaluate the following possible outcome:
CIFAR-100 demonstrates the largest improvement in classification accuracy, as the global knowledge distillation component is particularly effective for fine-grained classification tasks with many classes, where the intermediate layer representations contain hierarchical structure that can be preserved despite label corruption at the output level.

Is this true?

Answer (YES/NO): YES